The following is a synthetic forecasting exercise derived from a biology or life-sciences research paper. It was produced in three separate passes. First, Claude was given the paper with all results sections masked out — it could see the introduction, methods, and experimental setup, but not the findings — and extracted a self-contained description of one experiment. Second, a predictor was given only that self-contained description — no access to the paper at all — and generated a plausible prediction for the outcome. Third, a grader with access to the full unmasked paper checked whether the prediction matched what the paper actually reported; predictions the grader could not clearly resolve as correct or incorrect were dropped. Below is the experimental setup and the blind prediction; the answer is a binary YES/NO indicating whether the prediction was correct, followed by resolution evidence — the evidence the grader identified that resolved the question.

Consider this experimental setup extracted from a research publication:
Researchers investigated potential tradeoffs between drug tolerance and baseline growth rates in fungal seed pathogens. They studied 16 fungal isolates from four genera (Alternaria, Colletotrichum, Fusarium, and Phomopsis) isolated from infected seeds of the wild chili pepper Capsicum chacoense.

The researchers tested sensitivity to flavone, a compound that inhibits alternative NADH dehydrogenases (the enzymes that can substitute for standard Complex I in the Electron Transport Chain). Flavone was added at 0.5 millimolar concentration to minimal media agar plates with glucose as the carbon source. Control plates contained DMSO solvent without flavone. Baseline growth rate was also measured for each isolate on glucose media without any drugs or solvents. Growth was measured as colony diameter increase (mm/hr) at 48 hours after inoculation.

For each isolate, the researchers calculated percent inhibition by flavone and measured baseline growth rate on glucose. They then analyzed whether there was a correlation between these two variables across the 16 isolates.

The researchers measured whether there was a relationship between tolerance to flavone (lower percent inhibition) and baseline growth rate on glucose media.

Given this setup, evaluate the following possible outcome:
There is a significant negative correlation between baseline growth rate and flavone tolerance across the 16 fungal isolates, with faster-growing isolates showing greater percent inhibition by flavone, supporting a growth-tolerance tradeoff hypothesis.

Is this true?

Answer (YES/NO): YES